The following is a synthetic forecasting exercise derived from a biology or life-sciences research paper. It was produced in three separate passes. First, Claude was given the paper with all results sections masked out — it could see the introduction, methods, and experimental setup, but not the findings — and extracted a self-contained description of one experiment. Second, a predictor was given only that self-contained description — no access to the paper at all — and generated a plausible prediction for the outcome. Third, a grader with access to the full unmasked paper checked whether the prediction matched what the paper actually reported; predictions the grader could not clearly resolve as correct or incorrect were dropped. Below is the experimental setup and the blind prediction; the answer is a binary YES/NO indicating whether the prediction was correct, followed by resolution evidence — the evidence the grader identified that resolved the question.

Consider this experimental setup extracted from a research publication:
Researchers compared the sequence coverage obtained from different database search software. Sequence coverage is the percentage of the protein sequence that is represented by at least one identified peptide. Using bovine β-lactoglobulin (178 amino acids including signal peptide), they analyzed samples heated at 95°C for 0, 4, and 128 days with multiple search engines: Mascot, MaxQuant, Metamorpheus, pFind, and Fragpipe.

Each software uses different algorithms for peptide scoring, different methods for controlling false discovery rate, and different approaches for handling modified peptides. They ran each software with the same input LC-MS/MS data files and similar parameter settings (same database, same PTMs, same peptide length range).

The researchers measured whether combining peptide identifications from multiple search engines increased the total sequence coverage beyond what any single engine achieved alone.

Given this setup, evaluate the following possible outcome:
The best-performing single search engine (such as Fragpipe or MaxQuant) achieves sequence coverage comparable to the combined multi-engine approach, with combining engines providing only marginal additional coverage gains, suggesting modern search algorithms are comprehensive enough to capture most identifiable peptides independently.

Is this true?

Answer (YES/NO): NO